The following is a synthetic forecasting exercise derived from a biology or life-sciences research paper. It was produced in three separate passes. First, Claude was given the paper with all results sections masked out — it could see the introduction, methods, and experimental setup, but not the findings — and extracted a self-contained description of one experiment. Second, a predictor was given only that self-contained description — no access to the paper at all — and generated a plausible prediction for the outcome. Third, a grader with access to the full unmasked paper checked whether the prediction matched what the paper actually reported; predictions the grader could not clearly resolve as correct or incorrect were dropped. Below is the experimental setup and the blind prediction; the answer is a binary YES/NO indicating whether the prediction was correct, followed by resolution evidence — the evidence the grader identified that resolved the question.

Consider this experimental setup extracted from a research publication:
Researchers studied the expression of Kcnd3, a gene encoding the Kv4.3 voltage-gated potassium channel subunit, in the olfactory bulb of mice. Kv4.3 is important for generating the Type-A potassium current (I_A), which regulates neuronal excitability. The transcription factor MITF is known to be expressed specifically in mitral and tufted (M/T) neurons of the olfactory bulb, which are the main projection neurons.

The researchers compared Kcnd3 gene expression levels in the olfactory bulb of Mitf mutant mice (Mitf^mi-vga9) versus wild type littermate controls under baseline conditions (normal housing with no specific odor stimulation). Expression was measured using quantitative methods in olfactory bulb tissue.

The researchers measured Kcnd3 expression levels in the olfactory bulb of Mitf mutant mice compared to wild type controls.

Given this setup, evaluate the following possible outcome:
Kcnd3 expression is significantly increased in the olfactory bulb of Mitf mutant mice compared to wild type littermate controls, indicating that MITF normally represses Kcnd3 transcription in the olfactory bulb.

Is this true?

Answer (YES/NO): NO